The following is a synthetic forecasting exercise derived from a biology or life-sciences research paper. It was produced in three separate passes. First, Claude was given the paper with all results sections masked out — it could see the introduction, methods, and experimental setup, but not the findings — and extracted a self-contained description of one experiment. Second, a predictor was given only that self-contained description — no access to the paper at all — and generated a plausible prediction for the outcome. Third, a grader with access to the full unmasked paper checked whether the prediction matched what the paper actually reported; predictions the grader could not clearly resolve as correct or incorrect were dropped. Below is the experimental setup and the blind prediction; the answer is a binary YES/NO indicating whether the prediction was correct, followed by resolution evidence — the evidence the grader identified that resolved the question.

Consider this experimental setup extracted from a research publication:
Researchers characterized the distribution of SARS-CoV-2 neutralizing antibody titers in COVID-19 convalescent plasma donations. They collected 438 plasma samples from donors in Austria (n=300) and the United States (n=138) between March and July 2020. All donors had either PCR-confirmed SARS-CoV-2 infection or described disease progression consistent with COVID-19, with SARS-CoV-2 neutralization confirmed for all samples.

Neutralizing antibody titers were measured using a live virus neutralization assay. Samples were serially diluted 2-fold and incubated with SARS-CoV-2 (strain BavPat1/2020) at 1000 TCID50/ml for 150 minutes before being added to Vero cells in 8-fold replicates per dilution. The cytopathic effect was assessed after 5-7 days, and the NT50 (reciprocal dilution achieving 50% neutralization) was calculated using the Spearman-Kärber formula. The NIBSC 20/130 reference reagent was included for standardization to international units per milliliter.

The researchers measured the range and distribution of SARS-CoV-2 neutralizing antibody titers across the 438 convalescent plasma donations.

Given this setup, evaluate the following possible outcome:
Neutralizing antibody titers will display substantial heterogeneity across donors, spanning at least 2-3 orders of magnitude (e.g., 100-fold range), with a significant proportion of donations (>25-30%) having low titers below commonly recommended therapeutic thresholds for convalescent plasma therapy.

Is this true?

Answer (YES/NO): YES